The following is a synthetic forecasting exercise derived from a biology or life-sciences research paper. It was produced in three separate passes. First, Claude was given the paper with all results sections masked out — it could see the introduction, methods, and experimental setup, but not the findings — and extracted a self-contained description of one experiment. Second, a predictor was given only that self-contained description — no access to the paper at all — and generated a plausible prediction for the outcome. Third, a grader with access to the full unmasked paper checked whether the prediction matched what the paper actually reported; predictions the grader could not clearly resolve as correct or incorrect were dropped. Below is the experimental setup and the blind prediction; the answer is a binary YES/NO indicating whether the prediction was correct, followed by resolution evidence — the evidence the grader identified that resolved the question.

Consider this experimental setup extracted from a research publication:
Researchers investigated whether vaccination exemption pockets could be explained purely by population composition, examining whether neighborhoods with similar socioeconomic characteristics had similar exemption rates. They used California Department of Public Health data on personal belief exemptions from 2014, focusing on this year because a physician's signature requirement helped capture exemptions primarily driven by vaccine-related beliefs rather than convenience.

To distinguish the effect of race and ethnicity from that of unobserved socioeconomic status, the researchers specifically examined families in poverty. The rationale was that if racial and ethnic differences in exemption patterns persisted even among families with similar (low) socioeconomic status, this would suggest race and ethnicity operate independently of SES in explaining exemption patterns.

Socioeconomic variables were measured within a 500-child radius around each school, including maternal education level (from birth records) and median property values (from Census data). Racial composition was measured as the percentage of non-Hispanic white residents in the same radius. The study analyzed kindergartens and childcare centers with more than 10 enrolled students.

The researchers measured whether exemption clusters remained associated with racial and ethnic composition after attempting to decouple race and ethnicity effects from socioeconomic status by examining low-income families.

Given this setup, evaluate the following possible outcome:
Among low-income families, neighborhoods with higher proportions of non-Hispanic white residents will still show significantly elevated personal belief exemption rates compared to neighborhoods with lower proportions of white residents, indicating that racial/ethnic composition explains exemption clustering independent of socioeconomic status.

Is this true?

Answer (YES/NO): YES